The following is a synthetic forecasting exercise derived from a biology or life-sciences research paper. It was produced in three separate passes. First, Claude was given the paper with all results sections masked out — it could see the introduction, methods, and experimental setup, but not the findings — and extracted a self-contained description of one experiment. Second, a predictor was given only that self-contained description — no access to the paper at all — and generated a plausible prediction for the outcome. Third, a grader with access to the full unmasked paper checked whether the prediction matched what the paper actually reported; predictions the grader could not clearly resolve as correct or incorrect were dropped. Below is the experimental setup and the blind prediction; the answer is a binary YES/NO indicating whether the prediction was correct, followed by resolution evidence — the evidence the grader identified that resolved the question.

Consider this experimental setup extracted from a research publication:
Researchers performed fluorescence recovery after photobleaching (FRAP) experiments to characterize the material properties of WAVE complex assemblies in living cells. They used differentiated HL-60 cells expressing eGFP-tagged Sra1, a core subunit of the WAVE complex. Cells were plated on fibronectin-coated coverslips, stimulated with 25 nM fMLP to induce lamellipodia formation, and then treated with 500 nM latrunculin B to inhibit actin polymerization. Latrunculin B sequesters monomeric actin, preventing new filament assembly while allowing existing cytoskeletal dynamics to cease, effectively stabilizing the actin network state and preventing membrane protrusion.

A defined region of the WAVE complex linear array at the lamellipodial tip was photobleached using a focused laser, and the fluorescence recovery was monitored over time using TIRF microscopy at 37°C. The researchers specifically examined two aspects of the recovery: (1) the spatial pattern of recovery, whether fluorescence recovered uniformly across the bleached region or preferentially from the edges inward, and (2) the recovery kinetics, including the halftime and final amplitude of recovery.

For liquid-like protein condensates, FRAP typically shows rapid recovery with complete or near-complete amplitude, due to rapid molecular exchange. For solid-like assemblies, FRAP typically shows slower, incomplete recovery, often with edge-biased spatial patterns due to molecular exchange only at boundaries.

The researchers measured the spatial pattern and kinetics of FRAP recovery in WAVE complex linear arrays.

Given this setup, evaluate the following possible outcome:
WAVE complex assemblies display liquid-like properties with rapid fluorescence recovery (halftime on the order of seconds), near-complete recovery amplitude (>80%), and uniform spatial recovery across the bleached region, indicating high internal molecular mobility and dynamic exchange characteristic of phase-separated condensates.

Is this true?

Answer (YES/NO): NO